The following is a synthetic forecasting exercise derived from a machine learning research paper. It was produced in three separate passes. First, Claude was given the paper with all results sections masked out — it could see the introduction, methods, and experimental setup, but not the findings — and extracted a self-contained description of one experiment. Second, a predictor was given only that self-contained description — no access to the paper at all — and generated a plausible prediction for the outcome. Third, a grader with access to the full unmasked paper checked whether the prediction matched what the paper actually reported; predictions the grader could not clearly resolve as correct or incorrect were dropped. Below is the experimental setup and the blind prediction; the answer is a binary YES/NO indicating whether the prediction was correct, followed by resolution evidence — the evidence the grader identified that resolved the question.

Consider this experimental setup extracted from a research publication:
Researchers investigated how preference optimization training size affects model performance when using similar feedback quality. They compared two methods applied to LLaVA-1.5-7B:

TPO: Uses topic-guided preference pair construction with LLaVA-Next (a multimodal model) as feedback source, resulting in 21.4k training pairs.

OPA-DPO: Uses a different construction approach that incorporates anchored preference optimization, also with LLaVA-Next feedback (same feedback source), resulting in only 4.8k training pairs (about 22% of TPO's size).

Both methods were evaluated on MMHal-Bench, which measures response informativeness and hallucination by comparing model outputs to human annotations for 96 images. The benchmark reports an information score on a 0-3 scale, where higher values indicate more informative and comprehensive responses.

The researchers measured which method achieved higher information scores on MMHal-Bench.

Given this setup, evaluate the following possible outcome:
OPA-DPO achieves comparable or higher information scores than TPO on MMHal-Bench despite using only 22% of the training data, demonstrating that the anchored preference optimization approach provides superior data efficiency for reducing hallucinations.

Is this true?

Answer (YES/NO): NO